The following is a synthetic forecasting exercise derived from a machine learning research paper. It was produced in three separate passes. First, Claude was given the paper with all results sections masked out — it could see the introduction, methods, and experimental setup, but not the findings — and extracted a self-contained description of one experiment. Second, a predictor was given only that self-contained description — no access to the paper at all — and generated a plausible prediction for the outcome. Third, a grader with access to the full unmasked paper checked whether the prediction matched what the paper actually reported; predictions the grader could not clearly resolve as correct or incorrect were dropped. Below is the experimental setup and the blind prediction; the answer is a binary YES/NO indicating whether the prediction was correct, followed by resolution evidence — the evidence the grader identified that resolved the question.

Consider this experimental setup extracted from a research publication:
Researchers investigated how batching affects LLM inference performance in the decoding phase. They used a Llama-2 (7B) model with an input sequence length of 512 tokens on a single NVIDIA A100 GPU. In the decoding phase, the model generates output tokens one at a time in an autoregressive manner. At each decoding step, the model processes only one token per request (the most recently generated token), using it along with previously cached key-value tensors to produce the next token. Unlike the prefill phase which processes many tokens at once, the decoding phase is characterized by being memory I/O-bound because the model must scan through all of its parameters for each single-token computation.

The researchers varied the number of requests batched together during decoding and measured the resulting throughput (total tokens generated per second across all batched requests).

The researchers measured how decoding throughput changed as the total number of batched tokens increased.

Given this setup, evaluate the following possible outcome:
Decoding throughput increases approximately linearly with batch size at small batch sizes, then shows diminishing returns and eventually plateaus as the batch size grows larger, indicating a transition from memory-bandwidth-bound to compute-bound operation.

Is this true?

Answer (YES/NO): NO